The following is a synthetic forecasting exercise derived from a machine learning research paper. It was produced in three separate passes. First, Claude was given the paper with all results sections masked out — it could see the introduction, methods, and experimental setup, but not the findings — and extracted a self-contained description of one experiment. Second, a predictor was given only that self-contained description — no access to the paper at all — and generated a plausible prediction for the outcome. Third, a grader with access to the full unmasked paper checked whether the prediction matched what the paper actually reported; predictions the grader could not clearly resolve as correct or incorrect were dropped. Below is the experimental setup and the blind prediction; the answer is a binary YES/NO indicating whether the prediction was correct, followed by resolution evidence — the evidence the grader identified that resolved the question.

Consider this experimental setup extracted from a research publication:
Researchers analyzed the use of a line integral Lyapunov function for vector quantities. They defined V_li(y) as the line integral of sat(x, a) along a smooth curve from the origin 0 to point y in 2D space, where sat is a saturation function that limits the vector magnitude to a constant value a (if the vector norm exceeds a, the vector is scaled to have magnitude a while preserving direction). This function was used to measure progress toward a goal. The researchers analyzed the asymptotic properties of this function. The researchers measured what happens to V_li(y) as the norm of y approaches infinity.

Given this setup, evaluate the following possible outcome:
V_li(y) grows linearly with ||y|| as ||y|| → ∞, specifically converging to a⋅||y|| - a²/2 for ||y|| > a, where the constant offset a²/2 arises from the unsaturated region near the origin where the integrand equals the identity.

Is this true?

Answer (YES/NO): NO